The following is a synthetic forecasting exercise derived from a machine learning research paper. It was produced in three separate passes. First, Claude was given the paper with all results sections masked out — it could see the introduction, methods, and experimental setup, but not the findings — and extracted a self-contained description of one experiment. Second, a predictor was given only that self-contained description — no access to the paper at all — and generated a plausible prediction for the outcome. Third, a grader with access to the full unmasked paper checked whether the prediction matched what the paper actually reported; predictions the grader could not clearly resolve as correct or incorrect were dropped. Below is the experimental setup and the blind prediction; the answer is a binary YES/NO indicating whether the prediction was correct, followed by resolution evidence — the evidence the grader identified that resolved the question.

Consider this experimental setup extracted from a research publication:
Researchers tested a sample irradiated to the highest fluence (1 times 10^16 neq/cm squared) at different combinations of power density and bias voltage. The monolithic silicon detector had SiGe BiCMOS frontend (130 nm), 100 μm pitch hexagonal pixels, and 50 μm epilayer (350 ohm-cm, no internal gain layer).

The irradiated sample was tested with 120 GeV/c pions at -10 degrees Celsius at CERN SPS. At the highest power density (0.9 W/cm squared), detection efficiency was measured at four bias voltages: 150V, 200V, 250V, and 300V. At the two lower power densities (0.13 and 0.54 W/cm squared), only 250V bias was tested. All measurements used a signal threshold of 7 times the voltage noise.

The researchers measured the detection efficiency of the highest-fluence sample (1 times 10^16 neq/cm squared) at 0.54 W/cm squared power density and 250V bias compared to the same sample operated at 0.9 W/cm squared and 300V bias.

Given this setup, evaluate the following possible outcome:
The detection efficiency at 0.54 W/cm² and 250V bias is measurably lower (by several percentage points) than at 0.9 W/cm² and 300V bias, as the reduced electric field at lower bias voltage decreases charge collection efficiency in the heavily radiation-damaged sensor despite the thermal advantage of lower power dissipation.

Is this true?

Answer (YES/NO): NO